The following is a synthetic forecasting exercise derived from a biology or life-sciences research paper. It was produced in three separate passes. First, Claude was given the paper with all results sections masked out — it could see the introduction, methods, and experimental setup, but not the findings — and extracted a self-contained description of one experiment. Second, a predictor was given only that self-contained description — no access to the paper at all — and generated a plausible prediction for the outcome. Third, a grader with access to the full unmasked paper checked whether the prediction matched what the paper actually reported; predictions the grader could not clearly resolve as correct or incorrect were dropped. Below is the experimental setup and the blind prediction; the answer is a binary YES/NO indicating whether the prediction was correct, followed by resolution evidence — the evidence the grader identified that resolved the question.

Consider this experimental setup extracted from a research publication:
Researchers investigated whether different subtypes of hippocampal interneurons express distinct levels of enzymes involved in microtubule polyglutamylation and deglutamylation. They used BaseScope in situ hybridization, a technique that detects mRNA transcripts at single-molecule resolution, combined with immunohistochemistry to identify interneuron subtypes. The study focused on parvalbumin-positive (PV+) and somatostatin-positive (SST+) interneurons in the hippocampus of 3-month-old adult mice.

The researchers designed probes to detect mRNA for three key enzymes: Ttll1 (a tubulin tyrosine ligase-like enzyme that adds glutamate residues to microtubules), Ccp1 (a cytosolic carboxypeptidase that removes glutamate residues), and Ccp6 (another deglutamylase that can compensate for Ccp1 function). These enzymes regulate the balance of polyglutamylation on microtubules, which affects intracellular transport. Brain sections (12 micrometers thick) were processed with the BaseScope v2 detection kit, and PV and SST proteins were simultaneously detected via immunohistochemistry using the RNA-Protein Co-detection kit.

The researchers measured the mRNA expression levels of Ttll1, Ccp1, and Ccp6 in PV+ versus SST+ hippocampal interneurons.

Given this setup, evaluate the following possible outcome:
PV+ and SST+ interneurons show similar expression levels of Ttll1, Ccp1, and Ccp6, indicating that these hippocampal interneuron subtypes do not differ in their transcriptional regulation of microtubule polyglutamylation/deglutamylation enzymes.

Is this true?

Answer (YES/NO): NO